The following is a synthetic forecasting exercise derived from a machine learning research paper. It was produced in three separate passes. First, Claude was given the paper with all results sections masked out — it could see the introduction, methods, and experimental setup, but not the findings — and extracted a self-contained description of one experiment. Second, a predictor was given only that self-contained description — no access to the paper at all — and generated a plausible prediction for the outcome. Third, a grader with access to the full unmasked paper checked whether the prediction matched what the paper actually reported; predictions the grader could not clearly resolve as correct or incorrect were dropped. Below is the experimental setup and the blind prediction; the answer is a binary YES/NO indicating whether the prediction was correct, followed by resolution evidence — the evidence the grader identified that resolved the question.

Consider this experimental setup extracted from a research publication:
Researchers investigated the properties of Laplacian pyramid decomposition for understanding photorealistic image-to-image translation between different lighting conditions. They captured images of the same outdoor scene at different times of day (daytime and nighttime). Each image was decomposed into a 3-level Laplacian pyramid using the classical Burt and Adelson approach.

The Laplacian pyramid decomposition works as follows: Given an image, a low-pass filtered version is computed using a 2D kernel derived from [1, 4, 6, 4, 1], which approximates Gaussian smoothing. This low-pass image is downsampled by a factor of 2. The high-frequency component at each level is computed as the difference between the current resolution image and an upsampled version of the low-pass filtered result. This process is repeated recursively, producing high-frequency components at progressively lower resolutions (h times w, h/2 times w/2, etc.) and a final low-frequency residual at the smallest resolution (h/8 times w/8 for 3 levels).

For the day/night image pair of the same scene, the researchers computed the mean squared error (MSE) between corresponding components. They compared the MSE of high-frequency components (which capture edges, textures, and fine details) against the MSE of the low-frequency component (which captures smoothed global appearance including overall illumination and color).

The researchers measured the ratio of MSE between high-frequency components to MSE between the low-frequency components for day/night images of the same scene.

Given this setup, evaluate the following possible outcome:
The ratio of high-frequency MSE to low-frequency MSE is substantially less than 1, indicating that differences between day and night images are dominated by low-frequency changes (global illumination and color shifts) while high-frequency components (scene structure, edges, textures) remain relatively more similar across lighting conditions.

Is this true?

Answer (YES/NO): YES